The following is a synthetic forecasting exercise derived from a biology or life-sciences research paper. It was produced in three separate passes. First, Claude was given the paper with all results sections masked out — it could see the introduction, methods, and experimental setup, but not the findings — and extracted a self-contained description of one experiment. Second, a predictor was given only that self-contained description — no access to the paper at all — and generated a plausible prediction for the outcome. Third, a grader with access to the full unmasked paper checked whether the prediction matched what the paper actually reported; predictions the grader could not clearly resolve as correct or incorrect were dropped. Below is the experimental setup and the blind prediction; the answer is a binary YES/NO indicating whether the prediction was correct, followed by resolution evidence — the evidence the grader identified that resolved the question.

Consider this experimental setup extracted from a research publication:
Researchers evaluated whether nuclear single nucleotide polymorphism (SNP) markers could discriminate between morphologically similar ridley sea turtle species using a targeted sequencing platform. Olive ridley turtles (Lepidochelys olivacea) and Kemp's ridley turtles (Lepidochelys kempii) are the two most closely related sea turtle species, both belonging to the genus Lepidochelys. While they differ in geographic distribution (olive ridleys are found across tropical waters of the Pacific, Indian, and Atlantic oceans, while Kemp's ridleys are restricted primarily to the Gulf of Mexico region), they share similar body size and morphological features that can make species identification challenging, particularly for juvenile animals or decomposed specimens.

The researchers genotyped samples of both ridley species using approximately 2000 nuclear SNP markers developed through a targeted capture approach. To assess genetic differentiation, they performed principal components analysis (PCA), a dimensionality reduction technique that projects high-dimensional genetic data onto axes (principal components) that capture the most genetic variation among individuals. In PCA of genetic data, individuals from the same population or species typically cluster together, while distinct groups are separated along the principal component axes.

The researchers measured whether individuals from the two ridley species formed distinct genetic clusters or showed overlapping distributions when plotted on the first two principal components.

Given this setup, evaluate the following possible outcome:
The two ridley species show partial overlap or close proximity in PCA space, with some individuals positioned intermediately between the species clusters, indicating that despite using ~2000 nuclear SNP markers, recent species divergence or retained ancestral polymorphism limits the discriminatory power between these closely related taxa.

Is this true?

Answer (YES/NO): NO